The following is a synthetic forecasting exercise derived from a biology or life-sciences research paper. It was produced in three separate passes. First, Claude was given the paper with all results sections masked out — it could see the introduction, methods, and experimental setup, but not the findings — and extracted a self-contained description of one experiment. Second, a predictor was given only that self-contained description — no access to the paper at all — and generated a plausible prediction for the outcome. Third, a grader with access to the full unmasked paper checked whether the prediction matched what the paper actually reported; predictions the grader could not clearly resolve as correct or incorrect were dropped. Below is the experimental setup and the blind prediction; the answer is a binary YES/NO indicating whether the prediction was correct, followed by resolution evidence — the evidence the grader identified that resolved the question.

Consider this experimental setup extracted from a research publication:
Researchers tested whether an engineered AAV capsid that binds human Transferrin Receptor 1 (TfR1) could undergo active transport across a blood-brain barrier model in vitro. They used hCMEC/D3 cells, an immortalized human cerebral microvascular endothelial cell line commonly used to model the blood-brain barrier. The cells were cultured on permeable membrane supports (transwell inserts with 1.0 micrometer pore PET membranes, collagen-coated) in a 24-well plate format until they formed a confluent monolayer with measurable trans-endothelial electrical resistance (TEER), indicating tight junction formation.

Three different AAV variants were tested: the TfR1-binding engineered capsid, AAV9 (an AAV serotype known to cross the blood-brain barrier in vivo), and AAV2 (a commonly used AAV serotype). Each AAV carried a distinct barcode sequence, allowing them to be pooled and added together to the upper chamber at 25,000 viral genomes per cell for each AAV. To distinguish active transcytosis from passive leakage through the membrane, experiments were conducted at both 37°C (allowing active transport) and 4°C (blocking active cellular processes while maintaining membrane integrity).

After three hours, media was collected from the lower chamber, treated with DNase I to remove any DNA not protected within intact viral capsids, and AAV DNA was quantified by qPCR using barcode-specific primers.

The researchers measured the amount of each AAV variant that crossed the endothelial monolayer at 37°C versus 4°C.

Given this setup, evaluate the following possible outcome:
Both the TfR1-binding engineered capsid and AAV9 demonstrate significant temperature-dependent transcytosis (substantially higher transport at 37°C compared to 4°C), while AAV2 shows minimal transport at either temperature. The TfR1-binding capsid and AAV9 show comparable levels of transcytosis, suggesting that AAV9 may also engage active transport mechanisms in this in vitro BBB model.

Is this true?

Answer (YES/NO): NO